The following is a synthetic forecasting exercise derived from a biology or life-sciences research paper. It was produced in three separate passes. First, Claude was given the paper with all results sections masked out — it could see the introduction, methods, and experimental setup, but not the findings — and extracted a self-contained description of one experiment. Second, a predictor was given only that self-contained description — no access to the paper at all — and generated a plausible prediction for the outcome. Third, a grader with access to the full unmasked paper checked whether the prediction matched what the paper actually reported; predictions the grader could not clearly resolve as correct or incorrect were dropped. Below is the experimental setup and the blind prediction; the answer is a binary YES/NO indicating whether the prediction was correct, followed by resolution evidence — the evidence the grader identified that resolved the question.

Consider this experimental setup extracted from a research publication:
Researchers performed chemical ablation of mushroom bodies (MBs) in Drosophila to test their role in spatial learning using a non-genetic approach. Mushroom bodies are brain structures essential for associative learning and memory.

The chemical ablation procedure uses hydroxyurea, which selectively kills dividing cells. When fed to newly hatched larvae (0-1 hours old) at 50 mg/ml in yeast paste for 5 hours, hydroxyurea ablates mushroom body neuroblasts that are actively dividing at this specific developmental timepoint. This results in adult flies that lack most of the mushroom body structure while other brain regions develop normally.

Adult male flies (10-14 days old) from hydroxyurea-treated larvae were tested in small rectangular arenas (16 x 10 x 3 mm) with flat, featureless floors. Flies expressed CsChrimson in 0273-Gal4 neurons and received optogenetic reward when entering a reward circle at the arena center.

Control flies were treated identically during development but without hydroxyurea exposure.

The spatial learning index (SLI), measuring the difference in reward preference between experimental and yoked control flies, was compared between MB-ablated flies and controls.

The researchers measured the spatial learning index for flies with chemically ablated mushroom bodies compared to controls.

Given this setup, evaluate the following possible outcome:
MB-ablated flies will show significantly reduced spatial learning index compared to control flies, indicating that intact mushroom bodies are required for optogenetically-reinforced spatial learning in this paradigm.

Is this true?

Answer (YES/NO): YES